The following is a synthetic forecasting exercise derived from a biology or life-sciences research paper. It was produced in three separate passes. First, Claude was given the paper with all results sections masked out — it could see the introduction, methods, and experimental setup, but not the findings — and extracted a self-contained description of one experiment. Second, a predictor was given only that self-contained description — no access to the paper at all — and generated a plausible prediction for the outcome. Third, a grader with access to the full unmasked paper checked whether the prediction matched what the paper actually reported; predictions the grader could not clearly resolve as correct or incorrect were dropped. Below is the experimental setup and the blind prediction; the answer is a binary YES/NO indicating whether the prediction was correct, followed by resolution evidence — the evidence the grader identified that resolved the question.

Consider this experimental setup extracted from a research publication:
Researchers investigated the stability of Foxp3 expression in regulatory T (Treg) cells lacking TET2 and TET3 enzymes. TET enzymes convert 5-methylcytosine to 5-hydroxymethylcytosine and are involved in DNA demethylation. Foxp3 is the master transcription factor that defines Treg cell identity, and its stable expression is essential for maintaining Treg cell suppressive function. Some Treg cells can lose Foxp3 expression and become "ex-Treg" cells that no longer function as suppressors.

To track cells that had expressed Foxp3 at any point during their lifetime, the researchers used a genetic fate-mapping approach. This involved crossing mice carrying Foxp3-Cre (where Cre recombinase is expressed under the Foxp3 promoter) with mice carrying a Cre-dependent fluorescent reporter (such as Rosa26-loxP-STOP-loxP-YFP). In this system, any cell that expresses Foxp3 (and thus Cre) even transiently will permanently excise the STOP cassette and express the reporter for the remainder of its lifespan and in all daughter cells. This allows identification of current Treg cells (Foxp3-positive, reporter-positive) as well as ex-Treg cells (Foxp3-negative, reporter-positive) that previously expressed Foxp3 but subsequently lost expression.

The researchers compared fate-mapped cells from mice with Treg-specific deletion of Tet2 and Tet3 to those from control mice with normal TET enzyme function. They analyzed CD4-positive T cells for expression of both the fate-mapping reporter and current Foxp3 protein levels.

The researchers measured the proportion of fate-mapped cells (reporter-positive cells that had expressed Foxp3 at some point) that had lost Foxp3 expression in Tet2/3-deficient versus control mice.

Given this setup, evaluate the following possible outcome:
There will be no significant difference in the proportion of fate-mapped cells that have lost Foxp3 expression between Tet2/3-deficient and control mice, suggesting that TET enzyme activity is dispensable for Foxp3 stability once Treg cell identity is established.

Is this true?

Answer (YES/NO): NO